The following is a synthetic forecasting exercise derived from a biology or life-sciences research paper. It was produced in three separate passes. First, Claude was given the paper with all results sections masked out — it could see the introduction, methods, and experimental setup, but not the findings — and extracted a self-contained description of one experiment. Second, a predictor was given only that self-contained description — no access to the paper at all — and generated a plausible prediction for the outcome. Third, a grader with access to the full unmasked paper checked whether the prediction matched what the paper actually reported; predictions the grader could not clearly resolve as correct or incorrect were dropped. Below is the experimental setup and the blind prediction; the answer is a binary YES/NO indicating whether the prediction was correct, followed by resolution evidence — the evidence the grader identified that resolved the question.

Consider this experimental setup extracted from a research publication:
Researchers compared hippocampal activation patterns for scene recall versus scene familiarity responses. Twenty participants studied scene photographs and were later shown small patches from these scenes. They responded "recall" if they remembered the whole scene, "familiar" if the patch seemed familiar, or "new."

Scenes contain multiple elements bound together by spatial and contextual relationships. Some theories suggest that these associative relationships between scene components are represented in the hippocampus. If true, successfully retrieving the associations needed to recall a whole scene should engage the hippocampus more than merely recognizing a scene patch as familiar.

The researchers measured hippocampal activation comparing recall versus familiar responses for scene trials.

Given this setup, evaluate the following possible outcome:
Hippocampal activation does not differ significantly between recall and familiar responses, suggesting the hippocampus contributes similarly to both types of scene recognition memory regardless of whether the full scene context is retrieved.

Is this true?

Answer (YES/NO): NO